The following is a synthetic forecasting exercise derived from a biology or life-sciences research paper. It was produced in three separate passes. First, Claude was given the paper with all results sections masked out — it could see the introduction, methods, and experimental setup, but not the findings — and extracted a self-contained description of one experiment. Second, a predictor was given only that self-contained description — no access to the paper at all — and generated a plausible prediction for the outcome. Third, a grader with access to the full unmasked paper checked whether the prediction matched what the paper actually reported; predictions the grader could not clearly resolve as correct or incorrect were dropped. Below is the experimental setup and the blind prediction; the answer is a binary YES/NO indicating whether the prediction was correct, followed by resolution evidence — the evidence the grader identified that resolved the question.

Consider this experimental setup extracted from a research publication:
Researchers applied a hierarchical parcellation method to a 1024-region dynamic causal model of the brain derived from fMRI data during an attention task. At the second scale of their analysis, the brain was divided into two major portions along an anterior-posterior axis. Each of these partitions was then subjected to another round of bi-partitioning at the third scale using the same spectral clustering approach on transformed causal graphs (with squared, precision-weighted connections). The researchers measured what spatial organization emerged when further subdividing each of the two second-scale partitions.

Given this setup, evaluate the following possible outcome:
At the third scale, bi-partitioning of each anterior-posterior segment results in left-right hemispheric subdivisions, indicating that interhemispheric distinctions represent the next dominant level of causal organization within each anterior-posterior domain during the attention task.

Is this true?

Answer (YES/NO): NO